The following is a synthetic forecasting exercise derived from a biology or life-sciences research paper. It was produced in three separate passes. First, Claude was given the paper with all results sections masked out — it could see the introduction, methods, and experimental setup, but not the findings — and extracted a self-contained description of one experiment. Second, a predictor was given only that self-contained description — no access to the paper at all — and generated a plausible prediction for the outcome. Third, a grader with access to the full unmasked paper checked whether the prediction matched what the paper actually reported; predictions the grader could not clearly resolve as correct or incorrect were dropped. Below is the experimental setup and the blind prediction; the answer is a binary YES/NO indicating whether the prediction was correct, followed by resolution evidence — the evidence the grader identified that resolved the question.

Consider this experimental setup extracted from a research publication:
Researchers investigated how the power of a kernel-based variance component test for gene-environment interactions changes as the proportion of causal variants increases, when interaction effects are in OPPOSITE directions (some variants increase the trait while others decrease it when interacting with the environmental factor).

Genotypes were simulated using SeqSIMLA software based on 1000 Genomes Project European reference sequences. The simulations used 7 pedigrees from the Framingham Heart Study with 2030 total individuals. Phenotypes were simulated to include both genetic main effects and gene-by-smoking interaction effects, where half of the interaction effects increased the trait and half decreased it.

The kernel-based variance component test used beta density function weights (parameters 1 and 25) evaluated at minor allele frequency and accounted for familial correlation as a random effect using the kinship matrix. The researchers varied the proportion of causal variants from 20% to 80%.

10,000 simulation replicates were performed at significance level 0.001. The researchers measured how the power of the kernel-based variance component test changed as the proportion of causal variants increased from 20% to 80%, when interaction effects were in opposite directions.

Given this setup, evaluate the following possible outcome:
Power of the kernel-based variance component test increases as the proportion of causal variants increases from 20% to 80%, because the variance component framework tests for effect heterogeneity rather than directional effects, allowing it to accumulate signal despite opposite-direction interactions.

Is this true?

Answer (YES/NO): YES